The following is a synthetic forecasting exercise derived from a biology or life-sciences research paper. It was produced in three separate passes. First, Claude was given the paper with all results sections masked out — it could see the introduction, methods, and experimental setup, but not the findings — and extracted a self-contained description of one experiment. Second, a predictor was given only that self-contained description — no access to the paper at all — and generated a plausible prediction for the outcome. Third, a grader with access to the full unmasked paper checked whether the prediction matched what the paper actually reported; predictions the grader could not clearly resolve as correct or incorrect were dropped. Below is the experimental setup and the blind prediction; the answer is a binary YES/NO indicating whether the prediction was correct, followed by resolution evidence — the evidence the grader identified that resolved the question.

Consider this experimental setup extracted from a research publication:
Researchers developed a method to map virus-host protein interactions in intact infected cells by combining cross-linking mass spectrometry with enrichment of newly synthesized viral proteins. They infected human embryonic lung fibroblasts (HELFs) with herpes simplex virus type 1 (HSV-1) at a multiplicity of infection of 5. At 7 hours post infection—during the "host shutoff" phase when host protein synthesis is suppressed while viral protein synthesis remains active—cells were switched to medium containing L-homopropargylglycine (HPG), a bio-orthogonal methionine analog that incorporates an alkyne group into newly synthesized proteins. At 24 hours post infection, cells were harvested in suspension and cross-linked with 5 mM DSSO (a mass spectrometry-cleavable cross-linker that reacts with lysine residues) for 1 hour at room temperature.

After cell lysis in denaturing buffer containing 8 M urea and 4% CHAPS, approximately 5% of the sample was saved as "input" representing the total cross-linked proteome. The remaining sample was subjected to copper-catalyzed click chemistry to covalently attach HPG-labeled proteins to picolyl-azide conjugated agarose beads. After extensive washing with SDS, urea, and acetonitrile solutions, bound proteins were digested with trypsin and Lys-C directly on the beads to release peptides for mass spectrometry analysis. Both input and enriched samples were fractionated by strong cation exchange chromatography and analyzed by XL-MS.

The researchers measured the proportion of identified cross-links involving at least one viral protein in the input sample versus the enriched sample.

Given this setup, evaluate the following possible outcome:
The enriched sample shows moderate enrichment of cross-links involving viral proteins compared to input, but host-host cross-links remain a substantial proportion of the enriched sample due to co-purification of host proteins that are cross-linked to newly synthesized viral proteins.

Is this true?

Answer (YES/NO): NO